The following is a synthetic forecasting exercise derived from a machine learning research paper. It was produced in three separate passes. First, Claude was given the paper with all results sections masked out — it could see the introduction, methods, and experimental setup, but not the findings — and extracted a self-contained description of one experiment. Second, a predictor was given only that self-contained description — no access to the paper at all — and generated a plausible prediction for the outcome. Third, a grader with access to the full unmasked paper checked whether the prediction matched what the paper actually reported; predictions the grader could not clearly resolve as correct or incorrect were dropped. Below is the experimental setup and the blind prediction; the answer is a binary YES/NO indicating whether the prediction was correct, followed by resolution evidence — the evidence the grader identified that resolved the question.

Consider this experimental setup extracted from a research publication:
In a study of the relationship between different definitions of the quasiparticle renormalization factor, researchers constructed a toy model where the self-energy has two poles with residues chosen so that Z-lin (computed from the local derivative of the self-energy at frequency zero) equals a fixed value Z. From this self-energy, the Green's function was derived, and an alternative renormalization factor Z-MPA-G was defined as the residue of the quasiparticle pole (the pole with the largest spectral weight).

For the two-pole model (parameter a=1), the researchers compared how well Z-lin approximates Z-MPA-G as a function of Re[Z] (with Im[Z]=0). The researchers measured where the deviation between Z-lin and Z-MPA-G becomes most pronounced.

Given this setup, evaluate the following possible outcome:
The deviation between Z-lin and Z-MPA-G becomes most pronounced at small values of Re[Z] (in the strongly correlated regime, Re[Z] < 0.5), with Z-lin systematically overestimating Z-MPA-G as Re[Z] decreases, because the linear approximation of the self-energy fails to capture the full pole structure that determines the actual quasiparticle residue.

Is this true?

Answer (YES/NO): NO